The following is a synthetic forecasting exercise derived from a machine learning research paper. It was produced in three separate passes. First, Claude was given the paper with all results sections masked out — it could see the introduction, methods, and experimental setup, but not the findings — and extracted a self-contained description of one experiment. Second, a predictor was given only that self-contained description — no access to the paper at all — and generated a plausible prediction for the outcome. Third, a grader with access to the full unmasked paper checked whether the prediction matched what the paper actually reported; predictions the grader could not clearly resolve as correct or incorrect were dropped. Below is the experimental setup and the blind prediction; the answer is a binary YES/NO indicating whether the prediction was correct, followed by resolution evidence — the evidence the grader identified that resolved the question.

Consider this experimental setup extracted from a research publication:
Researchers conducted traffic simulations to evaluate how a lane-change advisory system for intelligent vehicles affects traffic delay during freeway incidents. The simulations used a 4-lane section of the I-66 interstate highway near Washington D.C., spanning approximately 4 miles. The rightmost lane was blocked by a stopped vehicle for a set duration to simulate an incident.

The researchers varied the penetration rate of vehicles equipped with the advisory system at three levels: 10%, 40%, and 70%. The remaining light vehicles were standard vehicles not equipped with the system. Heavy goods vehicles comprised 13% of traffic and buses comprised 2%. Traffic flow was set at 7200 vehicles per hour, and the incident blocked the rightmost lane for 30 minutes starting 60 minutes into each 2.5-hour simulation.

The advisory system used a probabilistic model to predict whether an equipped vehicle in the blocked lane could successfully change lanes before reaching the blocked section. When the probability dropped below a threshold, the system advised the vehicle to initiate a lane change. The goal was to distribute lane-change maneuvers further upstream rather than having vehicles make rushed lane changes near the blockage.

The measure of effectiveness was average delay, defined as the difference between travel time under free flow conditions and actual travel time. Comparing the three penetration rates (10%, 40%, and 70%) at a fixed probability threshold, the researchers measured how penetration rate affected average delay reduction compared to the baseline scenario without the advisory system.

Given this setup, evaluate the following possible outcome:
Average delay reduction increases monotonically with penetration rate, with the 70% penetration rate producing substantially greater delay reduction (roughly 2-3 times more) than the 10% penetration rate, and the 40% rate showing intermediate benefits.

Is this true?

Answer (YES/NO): NO